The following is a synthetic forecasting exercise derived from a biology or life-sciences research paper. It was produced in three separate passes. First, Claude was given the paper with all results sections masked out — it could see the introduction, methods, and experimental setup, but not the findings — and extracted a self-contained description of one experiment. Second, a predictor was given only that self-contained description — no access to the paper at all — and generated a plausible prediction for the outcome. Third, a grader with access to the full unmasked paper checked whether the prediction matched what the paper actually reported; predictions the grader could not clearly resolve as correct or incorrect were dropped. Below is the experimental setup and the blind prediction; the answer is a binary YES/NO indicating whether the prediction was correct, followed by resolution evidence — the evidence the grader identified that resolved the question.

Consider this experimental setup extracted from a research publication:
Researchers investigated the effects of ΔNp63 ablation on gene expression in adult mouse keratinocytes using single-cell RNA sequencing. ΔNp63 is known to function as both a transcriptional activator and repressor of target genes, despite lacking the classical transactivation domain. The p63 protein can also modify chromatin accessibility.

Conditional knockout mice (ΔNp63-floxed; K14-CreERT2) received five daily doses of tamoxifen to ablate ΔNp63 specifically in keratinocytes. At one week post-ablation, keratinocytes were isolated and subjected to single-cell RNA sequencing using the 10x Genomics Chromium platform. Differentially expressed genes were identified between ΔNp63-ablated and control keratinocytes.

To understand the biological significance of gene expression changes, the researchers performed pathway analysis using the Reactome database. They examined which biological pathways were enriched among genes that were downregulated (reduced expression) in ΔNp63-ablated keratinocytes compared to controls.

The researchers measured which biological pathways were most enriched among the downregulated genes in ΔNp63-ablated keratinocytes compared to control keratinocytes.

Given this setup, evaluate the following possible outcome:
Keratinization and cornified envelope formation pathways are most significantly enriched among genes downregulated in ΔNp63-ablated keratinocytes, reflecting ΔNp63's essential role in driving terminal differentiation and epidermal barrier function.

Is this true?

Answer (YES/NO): NO